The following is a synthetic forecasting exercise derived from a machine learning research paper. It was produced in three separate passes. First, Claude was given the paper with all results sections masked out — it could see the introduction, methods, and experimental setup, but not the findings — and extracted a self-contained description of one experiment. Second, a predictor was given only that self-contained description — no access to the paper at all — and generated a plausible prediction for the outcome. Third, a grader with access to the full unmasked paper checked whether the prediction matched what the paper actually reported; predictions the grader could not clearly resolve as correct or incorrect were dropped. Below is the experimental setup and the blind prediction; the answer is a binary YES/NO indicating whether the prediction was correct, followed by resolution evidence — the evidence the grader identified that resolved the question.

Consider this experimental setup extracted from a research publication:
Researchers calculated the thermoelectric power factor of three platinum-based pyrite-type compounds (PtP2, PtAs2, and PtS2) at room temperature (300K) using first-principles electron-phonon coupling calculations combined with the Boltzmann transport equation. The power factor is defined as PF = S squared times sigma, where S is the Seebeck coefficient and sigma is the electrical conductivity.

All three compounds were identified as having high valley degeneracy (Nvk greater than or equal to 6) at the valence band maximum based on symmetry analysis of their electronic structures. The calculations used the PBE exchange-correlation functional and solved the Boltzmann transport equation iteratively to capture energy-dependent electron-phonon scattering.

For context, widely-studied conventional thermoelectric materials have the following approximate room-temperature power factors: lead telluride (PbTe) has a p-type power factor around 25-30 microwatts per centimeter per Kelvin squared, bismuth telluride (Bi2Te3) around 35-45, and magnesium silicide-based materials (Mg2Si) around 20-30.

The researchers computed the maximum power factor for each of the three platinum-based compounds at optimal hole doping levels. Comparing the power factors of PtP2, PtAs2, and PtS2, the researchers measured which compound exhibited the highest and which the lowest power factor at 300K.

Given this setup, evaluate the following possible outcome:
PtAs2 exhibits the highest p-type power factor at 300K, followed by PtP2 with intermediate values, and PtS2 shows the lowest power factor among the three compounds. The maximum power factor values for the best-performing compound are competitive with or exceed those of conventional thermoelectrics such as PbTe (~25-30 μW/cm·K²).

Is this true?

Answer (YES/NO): NO